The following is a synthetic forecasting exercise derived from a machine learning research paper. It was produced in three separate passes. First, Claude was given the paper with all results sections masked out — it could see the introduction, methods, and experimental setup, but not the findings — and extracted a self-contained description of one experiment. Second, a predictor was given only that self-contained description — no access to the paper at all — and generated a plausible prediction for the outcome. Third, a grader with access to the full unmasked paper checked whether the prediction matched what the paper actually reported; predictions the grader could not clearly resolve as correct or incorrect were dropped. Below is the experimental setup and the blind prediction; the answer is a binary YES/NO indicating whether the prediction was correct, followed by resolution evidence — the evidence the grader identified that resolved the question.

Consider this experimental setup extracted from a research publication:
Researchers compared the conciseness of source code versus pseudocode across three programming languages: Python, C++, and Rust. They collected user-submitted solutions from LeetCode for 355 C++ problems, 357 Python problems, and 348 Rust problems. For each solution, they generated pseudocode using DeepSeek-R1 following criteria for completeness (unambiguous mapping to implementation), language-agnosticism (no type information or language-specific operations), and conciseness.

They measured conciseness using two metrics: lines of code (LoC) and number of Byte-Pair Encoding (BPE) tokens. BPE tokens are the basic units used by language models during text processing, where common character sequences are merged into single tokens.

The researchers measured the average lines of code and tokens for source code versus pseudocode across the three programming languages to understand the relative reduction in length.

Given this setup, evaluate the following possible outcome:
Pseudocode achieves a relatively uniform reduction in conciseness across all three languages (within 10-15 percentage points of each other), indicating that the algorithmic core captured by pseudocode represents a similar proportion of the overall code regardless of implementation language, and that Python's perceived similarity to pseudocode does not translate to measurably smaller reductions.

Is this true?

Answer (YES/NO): NO